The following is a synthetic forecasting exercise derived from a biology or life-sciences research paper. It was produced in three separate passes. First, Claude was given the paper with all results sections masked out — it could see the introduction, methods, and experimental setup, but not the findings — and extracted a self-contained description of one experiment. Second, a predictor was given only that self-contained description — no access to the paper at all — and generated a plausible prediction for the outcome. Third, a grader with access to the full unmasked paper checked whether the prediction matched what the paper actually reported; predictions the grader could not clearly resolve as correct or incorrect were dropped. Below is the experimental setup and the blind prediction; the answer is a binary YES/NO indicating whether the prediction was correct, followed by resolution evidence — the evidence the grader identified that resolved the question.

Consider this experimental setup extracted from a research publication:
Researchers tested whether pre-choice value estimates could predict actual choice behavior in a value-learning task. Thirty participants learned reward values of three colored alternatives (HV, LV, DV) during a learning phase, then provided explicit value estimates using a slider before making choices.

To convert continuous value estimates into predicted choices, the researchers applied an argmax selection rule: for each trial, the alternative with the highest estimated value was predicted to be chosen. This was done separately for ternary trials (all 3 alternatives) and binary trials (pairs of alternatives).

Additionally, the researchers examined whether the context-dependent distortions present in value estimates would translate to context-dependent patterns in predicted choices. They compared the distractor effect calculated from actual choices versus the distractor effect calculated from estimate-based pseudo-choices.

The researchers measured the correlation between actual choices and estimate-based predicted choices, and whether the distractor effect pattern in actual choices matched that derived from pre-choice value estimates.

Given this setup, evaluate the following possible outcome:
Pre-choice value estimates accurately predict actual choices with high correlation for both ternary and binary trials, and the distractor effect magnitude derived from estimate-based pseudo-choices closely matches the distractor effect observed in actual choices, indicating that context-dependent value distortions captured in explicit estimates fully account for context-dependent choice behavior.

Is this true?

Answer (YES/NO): NO